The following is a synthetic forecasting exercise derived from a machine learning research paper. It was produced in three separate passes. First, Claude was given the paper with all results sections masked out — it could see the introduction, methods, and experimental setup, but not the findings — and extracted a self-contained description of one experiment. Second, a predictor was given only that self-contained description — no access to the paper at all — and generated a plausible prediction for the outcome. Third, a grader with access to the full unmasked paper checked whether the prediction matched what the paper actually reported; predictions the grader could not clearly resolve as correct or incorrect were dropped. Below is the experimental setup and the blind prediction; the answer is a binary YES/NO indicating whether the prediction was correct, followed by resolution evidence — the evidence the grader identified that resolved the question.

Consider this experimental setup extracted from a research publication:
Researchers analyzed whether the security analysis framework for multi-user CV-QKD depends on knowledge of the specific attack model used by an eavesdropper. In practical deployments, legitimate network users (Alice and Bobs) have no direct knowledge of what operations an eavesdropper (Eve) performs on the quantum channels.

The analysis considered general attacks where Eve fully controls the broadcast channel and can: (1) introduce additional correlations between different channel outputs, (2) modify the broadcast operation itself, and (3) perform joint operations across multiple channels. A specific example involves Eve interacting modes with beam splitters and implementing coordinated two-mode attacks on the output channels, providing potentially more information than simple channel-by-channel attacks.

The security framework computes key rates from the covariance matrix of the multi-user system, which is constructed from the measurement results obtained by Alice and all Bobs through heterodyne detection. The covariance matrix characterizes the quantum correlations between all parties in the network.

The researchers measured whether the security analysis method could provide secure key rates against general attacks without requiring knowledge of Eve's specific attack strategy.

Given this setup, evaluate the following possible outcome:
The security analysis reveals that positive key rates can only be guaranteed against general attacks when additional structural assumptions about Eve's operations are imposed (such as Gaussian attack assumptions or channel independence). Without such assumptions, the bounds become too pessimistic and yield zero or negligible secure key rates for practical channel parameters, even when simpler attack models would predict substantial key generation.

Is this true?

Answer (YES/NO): NO